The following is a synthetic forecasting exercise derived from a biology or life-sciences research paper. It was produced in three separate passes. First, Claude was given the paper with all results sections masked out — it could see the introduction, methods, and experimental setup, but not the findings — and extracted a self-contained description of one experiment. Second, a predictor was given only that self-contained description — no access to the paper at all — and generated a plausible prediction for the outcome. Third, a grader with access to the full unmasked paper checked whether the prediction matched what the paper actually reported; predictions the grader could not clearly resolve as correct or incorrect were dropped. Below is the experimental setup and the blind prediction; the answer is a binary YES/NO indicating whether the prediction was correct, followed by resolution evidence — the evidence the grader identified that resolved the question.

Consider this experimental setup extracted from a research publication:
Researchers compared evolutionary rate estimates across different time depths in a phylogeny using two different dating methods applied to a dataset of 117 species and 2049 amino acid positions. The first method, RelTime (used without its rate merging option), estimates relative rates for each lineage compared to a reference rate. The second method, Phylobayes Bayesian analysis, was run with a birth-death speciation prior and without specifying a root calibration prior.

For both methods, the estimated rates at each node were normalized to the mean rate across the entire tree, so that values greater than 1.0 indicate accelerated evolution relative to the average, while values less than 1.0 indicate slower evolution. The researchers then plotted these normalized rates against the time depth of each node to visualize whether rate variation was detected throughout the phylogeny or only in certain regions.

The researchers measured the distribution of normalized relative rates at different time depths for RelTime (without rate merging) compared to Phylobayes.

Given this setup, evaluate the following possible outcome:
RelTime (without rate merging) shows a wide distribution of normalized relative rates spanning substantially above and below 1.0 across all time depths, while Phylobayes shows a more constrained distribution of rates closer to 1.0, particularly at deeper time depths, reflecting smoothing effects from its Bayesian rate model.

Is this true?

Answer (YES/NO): NO